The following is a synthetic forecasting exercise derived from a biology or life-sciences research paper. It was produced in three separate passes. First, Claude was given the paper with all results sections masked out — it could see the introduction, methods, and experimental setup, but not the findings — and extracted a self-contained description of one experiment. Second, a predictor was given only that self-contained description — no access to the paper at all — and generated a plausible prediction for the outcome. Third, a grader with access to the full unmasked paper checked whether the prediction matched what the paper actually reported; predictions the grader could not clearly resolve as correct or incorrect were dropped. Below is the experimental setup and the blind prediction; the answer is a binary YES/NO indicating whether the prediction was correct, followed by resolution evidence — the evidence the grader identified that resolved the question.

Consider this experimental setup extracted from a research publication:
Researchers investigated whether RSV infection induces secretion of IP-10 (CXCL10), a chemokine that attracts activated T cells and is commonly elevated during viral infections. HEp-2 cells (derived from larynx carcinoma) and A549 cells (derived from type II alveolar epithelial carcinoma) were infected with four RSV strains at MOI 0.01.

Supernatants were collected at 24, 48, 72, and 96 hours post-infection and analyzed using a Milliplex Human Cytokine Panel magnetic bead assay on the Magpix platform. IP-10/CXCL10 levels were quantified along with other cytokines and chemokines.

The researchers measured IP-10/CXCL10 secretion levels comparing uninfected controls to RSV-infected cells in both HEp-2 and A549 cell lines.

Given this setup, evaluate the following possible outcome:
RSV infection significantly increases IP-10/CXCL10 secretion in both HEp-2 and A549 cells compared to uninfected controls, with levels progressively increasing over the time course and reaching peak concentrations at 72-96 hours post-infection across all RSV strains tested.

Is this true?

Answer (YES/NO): NO